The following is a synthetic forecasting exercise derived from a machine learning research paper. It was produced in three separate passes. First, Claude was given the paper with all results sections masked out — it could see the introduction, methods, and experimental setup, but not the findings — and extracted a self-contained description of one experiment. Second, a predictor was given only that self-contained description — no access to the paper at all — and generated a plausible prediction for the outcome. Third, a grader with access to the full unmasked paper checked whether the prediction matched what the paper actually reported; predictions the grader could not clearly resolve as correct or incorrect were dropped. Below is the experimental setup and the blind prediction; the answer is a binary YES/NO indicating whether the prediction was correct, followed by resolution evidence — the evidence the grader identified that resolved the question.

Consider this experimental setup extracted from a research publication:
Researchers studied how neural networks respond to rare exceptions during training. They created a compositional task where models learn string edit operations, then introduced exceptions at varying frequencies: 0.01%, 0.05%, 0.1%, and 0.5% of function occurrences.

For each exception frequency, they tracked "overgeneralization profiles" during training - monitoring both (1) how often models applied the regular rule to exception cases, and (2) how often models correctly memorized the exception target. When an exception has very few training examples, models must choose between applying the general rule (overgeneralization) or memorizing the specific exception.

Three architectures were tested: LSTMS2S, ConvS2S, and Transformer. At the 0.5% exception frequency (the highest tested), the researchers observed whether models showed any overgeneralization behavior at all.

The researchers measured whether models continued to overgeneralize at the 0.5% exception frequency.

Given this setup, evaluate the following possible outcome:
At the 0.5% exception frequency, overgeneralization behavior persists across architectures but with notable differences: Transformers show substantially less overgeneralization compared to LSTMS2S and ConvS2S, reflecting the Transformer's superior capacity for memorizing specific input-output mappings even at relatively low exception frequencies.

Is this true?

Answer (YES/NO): NO